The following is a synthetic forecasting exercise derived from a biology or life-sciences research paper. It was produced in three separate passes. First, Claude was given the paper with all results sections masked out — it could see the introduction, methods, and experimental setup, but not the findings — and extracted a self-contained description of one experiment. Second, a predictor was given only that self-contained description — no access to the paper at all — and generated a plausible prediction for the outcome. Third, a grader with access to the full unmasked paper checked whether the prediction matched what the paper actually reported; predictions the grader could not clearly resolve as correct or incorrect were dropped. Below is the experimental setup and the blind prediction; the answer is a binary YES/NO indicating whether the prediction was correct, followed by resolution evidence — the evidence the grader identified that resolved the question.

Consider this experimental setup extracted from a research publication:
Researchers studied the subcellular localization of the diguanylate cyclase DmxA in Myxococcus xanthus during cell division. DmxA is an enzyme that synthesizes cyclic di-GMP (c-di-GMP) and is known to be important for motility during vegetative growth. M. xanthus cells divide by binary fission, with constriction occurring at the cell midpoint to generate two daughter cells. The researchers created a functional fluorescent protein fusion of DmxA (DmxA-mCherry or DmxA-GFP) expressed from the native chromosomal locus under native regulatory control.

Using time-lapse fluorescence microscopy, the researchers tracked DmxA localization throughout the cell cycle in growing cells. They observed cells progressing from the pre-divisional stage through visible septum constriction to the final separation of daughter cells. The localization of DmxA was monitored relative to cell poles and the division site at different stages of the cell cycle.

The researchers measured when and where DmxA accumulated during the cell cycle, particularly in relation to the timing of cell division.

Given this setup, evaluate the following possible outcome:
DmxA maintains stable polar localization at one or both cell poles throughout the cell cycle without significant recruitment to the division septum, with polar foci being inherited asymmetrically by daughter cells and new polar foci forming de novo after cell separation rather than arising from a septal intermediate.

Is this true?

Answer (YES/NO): NO